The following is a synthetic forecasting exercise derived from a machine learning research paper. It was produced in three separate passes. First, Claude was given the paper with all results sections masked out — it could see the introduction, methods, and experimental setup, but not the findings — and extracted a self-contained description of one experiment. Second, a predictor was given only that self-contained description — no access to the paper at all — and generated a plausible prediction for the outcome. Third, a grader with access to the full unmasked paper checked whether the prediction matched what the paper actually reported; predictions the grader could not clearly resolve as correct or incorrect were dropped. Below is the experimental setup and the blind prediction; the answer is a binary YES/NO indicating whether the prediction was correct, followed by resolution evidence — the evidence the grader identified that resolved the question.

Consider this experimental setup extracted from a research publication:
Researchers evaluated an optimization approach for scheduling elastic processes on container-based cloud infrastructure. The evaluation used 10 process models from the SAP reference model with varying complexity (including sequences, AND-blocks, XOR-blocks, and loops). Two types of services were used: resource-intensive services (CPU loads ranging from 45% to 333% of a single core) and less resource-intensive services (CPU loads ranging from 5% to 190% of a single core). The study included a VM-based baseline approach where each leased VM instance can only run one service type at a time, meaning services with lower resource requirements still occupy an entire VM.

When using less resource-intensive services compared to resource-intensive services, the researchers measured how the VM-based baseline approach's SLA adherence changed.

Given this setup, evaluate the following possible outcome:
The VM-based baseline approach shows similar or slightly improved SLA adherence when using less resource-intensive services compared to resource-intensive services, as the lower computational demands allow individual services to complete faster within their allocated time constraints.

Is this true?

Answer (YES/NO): YES